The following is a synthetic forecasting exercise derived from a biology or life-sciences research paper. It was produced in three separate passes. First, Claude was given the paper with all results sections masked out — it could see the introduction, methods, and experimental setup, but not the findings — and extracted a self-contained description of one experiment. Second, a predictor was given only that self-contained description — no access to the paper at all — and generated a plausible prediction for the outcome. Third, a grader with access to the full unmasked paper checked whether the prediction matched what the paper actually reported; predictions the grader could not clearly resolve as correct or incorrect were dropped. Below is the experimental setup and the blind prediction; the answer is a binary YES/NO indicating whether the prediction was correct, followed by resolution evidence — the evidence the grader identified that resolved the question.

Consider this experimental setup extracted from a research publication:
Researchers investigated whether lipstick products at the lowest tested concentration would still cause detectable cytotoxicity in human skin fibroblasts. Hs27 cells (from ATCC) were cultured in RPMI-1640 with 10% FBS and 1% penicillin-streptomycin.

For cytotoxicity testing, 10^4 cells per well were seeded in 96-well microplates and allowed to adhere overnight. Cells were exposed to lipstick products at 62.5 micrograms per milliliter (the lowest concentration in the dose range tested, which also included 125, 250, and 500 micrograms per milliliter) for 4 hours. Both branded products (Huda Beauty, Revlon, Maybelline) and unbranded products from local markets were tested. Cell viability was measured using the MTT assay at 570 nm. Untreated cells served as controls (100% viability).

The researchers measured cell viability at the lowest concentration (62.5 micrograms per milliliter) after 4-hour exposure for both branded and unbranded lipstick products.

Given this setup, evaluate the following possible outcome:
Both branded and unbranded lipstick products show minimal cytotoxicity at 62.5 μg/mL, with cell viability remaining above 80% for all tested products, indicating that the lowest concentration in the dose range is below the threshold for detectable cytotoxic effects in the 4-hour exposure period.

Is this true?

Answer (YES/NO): NO